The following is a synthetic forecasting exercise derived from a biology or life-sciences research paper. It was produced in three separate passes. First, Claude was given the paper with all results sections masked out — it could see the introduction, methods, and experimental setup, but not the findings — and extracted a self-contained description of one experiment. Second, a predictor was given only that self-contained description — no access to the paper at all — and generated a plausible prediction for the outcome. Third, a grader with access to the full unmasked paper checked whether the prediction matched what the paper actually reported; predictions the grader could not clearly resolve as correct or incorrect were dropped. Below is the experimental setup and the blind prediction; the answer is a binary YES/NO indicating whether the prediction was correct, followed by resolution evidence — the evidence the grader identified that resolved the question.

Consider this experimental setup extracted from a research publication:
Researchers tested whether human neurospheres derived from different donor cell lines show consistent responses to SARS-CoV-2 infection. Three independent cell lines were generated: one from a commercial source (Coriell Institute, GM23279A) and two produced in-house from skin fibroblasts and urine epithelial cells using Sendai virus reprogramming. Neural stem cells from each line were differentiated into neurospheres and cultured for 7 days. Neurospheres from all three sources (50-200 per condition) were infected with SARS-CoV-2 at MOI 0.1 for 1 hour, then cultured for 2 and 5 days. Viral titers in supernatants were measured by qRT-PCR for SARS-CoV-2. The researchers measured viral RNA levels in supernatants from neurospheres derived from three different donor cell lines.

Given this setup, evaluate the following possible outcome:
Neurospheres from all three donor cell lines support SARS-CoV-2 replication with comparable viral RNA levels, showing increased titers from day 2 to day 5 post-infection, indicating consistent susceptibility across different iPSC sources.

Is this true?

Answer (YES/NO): NO